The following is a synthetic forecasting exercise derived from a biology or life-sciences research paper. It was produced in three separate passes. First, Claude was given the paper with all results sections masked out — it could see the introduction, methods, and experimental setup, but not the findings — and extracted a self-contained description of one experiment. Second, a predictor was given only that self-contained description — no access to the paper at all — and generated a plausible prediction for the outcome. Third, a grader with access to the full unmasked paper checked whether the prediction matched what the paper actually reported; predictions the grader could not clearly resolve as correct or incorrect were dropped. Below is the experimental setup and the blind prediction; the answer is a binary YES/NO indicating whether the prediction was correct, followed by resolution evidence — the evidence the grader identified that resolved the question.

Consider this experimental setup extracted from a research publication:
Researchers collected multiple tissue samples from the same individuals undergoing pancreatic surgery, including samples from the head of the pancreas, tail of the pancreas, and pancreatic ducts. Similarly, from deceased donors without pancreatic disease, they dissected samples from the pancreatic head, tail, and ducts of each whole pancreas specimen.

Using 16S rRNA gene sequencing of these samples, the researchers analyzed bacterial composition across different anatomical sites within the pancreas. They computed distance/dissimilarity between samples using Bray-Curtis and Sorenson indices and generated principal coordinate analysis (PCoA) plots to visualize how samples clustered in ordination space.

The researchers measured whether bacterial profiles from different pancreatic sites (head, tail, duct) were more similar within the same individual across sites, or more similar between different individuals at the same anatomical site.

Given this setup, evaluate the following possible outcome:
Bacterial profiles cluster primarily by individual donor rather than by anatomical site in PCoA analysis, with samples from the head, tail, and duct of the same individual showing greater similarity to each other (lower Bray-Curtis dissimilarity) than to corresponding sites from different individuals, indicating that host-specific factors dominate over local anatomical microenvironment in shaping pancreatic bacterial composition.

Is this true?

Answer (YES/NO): YES